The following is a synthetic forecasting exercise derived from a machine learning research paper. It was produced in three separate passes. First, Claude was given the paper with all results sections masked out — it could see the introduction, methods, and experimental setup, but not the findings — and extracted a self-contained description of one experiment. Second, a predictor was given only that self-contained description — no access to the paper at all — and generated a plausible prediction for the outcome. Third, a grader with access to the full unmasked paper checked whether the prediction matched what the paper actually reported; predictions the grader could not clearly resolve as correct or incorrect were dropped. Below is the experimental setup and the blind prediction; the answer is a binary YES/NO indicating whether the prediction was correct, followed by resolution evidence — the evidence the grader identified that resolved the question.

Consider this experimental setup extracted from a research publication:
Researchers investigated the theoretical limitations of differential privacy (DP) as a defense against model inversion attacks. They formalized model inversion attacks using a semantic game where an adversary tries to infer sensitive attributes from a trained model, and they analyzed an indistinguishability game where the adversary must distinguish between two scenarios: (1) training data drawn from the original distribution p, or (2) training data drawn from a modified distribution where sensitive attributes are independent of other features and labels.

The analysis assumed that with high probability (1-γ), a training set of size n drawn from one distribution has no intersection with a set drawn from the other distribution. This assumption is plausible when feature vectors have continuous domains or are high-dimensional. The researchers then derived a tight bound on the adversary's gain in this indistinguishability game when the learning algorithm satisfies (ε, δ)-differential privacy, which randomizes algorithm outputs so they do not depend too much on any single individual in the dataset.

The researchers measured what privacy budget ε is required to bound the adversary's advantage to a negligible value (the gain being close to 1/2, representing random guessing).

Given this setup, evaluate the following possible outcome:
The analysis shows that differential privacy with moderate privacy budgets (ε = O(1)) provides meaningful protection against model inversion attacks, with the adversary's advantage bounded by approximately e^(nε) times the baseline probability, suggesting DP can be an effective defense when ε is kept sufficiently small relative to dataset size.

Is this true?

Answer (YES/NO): NO